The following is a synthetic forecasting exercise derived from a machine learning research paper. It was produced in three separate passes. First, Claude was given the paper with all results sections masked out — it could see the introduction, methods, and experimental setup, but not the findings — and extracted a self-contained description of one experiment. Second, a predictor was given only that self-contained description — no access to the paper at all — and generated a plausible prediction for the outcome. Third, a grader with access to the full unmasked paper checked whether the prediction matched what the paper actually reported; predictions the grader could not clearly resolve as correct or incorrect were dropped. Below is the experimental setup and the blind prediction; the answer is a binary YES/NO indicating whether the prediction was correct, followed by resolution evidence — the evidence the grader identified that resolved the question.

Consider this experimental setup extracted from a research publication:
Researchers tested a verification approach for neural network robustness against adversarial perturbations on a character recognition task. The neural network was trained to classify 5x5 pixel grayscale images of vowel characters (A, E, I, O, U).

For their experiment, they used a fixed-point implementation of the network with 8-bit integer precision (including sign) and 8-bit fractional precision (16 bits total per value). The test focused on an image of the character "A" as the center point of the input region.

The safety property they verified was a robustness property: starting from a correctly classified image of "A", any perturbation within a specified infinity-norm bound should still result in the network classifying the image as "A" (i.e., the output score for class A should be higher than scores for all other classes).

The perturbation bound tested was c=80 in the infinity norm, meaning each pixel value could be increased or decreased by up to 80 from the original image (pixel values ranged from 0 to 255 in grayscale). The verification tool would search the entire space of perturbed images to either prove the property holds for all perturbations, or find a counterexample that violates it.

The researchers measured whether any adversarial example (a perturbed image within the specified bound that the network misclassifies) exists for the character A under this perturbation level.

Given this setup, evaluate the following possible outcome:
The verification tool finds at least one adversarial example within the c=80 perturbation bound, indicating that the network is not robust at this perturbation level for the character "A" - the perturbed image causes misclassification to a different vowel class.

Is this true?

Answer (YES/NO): YES